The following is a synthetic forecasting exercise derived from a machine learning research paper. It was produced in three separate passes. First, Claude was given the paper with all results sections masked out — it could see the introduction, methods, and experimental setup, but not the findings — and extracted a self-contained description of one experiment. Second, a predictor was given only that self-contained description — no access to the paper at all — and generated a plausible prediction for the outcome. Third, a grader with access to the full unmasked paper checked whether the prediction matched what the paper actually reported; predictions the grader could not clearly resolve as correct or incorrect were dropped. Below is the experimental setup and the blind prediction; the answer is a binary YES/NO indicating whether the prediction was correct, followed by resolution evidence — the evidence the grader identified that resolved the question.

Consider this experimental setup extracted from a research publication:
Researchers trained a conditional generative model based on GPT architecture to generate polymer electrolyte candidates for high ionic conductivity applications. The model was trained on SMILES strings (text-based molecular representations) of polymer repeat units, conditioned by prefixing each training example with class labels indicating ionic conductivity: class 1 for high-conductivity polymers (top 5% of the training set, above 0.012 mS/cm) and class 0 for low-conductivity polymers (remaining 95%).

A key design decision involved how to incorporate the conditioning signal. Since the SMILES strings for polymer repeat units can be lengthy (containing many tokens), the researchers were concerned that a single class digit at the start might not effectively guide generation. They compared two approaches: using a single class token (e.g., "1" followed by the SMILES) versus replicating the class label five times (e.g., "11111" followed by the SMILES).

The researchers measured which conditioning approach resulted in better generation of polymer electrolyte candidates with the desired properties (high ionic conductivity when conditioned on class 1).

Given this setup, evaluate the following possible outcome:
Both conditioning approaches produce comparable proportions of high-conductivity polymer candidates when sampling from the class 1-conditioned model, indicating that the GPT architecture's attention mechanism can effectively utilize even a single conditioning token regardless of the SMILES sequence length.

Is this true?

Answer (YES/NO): NO